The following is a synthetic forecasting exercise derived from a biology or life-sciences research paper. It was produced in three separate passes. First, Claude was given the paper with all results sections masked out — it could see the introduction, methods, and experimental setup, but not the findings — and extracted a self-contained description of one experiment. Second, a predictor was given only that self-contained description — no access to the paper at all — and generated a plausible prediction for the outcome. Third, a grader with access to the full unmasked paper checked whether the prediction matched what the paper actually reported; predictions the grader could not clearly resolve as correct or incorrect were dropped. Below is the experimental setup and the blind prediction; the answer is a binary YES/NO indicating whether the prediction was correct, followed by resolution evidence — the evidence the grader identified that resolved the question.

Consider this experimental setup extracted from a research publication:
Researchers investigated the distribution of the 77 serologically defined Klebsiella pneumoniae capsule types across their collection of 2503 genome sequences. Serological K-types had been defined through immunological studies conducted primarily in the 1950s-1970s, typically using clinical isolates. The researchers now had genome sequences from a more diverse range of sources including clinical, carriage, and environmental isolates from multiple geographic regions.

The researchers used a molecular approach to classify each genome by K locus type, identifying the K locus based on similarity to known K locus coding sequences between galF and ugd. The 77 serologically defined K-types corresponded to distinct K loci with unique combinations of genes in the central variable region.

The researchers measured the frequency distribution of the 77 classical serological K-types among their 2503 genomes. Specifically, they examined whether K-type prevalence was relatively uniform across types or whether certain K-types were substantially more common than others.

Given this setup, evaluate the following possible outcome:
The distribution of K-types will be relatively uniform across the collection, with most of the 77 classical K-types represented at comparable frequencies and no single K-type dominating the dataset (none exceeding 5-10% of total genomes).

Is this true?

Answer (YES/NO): NO